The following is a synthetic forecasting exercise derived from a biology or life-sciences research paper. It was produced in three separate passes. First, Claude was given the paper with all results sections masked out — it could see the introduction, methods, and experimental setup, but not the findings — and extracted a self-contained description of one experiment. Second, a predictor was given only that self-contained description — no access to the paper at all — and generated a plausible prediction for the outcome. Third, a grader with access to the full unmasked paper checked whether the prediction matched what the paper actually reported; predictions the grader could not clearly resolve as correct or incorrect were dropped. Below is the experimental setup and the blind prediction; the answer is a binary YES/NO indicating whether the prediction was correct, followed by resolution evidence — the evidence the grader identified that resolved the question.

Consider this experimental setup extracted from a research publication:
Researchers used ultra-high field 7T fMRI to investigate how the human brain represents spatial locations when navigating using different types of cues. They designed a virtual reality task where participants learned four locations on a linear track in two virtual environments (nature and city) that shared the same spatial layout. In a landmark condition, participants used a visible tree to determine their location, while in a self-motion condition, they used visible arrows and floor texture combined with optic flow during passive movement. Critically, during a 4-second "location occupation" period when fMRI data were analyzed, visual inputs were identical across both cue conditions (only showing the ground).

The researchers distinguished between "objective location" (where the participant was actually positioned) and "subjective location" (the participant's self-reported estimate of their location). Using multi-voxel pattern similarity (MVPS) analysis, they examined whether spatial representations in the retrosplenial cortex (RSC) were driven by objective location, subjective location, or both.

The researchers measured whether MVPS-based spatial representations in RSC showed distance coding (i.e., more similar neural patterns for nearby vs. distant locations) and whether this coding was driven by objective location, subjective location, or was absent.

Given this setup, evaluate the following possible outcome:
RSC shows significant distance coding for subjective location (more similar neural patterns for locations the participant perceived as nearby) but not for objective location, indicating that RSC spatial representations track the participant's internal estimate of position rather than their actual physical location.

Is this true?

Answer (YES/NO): NO